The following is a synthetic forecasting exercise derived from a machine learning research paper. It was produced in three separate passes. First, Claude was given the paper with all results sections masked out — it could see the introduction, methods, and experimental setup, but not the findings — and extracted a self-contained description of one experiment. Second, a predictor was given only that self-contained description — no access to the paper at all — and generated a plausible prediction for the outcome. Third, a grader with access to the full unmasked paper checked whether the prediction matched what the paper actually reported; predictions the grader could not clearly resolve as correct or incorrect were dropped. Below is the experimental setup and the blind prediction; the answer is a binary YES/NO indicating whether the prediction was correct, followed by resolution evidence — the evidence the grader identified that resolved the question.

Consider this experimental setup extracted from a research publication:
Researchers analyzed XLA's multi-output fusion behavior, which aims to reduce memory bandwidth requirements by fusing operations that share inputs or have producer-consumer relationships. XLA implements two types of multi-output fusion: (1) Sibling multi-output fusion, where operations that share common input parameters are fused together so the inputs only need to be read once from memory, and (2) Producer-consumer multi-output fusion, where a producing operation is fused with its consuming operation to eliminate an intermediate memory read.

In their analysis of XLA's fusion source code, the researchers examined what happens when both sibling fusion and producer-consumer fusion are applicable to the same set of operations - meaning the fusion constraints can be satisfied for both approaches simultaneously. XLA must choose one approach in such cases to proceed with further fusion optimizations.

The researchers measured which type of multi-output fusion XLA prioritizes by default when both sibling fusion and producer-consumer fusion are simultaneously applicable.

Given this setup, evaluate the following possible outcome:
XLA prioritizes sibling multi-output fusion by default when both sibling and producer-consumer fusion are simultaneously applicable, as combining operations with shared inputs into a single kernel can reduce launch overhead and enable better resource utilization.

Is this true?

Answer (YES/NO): YES